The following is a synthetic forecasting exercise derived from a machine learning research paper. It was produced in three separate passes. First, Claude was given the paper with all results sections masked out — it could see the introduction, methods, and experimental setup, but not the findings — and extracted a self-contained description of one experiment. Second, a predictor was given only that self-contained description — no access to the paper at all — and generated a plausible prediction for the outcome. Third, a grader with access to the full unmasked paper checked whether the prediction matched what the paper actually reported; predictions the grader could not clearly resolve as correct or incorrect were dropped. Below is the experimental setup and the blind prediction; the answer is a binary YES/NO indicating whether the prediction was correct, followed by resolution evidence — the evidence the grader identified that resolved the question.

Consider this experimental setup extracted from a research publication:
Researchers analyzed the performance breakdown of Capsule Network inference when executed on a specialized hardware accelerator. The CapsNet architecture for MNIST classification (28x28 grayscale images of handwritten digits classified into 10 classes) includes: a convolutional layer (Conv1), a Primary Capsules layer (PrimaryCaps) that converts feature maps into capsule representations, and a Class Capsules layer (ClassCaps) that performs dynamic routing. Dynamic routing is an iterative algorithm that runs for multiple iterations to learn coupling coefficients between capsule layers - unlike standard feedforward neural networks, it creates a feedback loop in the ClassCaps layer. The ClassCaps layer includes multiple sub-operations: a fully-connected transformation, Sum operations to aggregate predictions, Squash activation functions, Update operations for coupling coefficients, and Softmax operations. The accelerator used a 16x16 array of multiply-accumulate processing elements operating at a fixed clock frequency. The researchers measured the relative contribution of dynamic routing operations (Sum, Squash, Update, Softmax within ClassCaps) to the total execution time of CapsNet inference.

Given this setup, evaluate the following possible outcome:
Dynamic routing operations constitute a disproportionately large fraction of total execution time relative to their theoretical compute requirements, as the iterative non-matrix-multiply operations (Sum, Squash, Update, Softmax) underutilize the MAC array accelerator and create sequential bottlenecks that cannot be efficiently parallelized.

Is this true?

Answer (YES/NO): NO